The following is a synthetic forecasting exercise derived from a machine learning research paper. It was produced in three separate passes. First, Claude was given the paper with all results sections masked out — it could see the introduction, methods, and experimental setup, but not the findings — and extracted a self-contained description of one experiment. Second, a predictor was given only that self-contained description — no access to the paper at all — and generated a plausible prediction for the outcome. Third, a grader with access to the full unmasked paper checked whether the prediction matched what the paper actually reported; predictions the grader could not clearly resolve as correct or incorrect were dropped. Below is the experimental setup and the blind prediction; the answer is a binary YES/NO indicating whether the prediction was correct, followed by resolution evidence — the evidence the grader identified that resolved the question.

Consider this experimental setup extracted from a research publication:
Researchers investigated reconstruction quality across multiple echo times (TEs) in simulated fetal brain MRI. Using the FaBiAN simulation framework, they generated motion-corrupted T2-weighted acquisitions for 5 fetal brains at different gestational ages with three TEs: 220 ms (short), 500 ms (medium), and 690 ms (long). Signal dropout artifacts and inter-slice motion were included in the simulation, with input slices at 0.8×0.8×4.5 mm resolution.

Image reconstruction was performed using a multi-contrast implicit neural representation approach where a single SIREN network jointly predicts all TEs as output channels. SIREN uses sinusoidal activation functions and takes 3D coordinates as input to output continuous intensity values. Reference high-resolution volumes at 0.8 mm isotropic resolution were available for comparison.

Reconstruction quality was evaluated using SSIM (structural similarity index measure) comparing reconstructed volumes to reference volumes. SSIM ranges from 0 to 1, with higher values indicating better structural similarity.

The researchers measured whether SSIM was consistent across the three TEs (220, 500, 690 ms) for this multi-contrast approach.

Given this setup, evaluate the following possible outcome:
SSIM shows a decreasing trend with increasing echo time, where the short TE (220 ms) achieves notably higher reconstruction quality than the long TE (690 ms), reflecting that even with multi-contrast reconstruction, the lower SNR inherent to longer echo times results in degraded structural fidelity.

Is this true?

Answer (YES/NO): NO